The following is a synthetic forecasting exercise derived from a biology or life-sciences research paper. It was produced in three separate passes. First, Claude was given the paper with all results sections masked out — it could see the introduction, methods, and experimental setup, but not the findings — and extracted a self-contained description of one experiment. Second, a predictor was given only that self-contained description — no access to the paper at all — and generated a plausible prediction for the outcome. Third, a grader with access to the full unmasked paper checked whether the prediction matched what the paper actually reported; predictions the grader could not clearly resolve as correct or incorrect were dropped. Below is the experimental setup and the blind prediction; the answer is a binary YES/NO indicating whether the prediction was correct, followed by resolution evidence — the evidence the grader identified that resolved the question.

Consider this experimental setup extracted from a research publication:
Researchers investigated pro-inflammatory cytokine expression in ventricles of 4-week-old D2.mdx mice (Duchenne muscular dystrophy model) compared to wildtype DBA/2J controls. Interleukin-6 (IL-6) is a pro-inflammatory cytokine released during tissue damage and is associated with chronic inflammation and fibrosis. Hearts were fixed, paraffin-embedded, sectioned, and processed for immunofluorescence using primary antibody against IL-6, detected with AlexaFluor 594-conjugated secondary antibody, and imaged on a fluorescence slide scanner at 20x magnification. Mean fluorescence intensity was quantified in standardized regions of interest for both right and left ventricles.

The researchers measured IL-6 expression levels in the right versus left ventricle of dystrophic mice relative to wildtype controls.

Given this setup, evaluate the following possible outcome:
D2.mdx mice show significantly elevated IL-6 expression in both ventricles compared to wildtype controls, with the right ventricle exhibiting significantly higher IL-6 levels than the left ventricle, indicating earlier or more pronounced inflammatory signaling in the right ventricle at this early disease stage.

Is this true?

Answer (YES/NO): NO